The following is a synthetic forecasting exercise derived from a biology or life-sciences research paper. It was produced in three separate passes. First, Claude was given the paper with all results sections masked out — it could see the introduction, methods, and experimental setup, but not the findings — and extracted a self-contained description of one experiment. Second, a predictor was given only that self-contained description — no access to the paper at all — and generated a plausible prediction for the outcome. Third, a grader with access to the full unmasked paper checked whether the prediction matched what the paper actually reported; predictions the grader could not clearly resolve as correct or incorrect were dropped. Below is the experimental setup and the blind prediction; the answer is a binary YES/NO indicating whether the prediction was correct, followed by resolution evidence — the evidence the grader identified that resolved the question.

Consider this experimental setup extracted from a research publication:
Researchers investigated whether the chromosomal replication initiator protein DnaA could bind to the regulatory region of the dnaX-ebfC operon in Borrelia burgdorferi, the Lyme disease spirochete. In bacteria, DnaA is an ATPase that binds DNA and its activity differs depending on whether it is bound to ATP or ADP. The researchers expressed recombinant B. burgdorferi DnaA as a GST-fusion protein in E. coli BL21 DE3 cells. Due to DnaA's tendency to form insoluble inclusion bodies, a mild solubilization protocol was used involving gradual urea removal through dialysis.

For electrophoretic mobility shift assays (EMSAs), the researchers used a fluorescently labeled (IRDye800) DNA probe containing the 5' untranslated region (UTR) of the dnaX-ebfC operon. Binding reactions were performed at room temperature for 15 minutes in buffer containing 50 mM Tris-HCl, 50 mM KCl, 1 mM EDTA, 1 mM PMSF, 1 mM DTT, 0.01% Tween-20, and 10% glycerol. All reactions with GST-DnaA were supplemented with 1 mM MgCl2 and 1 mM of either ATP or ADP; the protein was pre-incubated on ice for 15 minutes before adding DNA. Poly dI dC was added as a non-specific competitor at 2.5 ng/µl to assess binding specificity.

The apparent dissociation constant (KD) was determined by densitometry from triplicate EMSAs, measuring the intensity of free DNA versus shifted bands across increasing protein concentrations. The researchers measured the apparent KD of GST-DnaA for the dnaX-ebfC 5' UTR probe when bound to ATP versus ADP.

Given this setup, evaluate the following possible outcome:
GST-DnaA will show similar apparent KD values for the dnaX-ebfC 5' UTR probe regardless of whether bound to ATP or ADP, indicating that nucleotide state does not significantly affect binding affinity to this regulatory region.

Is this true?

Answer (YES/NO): YES